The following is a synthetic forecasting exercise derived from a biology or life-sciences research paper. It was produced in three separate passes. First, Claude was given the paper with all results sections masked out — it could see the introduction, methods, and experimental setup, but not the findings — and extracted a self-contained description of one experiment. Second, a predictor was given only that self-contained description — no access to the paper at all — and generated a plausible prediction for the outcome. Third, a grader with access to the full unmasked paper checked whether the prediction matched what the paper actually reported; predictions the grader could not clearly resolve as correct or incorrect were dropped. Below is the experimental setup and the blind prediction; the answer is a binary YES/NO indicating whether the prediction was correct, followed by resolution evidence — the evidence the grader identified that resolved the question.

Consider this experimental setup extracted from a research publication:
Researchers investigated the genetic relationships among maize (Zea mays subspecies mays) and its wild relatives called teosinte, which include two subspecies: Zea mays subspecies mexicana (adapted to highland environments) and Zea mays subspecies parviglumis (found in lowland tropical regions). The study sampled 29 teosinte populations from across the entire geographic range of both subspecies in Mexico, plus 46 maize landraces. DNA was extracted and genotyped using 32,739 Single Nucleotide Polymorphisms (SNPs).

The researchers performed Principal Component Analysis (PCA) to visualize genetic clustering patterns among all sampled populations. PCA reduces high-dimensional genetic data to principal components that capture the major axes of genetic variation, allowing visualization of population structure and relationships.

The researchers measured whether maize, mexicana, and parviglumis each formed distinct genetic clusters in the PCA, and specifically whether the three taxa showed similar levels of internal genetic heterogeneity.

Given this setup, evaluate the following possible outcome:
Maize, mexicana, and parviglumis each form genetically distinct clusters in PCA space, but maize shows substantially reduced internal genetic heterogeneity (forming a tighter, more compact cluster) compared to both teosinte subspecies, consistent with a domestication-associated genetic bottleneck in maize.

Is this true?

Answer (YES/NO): NO